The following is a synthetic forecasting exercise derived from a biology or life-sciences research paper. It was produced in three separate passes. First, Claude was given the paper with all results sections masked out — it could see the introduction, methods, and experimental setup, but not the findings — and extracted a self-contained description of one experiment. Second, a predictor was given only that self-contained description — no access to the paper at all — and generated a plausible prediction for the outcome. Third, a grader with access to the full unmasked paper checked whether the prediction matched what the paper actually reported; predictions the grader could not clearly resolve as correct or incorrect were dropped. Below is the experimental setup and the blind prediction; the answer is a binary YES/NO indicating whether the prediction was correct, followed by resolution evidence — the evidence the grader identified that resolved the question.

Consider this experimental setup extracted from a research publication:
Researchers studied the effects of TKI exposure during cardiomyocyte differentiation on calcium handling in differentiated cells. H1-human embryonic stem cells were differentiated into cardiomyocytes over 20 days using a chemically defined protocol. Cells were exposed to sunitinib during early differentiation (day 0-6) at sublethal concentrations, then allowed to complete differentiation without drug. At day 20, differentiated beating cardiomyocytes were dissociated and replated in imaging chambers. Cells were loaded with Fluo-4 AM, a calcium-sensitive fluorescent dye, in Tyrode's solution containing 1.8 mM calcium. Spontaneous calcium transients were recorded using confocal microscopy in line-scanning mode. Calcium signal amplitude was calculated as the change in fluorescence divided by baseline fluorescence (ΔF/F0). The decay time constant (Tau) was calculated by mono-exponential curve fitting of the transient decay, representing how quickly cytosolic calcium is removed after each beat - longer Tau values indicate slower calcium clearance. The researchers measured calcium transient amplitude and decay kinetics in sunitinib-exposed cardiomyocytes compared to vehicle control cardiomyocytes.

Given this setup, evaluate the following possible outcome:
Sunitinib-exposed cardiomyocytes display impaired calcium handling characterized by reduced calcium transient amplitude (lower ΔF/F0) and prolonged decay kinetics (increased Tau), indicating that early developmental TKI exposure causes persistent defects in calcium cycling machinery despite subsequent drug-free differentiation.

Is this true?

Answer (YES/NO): YES